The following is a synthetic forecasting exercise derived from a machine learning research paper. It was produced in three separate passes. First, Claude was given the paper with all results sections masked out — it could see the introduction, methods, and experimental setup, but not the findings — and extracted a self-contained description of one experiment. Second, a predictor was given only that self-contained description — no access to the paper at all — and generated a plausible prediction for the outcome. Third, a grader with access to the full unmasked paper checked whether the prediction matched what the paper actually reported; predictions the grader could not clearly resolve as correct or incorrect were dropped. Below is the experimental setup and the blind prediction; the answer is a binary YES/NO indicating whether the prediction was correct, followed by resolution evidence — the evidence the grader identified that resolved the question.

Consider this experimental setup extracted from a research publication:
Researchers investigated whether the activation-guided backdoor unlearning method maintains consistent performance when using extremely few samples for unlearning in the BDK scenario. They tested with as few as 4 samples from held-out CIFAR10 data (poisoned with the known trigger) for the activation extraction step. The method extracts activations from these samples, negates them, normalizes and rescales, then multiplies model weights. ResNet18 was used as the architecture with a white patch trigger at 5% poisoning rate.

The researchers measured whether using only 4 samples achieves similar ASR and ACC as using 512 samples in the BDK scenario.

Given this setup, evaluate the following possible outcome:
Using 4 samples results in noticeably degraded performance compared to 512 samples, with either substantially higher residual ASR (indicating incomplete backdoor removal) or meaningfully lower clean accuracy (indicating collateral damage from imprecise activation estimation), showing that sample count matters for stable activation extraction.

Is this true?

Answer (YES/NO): NO